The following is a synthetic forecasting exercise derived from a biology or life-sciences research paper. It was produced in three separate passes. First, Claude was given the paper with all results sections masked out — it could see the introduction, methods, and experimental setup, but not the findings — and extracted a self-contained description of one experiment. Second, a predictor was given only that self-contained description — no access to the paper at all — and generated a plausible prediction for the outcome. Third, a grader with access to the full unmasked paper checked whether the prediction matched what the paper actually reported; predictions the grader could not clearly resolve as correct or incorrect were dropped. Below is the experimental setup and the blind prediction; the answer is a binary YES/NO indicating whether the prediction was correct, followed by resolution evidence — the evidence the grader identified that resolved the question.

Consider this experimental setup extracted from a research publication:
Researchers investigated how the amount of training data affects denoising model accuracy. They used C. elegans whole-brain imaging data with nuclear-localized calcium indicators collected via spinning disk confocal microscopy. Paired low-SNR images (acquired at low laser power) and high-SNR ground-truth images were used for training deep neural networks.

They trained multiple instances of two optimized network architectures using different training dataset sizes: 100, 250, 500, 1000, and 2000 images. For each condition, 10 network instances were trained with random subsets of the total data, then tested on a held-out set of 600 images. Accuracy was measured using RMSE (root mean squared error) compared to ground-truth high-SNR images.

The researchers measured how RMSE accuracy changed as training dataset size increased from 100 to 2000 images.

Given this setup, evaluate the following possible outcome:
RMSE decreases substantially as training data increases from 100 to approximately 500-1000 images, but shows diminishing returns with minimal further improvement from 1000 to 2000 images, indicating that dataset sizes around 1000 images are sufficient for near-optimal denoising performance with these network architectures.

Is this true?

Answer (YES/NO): NO